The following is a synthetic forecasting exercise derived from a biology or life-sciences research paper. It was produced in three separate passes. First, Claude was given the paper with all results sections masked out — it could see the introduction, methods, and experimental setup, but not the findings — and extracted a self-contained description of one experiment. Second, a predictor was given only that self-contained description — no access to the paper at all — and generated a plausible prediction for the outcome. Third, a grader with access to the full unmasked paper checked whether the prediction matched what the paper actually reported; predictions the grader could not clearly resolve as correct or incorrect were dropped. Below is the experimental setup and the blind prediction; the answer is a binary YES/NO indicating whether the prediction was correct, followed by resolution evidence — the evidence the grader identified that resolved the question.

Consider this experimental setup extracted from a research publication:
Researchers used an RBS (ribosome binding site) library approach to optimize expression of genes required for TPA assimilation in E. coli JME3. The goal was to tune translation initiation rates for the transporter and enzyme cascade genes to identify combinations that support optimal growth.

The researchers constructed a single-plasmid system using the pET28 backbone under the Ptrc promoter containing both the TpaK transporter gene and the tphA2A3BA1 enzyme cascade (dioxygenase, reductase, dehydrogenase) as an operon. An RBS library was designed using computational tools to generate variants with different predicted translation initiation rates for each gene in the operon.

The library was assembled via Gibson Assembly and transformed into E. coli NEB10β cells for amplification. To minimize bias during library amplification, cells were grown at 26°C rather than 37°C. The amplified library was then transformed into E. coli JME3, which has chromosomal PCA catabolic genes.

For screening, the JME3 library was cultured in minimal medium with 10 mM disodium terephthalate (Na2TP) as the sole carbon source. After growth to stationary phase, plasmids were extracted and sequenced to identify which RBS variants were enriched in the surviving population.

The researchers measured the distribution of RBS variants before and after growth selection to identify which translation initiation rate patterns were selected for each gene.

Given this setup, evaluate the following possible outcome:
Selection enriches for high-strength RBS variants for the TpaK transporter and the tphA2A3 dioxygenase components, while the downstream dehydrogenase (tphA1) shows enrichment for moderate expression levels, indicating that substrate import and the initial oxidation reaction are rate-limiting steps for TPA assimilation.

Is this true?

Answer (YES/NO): NO